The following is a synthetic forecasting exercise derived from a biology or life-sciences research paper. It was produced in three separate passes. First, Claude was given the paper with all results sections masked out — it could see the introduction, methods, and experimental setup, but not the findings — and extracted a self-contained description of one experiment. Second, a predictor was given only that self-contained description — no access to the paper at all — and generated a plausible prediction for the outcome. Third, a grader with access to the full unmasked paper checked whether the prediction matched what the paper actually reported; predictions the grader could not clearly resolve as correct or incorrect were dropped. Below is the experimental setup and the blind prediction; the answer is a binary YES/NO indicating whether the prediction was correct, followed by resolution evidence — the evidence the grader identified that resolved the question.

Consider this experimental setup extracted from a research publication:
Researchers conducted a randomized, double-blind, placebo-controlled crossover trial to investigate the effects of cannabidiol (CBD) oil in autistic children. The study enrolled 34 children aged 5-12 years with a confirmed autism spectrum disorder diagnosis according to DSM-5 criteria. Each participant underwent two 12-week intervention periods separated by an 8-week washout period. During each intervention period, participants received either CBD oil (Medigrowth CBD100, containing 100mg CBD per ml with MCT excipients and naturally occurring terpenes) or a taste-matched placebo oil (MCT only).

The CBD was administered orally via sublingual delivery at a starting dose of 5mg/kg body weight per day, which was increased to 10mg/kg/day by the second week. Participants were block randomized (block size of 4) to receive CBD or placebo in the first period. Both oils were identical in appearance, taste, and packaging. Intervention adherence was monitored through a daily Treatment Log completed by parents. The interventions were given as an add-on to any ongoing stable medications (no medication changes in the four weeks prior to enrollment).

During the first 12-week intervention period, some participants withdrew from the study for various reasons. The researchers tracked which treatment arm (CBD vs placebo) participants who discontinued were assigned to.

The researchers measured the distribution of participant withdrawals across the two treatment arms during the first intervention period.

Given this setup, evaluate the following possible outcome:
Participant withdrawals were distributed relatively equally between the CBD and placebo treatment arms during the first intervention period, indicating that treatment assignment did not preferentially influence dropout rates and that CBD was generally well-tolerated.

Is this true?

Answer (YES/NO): NO